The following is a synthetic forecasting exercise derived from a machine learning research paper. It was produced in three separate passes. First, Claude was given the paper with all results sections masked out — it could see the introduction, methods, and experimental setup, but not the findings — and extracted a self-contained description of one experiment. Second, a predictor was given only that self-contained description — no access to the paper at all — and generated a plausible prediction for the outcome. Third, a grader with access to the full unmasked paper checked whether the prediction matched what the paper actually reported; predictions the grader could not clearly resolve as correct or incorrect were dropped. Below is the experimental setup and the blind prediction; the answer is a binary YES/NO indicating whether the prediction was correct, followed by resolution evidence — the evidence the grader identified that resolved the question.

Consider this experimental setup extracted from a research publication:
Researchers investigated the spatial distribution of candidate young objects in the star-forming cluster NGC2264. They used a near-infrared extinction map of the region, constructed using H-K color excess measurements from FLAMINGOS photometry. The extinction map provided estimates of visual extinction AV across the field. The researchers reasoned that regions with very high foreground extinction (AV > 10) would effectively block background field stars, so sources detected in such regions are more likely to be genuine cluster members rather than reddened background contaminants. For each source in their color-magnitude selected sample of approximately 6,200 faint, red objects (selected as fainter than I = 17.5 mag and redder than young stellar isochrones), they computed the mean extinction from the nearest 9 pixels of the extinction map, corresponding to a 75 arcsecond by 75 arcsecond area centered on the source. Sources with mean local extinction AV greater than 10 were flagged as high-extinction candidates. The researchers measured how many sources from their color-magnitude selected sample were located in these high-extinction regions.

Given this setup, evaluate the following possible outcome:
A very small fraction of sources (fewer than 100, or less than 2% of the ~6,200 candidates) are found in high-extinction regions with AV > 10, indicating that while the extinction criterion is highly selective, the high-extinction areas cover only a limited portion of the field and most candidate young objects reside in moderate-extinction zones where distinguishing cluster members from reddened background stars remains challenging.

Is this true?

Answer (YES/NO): NO